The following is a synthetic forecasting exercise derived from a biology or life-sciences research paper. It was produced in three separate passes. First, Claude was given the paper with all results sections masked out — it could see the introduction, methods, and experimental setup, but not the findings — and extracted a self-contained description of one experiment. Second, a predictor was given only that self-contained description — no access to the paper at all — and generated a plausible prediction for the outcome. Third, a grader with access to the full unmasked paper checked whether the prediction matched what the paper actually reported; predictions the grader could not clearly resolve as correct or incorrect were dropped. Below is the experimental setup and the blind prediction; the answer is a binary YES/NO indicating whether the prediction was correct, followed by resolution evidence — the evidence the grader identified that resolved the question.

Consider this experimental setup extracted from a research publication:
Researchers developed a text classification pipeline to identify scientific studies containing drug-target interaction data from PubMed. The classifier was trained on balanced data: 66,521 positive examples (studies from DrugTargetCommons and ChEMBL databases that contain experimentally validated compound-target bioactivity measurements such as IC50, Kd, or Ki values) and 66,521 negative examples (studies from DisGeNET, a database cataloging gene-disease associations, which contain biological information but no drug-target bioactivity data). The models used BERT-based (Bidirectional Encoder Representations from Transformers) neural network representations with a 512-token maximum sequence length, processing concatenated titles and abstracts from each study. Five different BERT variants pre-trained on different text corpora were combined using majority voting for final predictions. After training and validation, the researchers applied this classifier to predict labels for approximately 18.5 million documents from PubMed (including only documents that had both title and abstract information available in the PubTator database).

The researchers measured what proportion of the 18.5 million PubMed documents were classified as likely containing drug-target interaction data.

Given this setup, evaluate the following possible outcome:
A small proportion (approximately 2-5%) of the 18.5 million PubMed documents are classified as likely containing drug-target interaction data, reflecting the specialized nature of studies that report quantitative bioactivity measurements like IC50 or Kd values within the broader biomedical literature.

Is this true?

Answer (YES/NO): NO